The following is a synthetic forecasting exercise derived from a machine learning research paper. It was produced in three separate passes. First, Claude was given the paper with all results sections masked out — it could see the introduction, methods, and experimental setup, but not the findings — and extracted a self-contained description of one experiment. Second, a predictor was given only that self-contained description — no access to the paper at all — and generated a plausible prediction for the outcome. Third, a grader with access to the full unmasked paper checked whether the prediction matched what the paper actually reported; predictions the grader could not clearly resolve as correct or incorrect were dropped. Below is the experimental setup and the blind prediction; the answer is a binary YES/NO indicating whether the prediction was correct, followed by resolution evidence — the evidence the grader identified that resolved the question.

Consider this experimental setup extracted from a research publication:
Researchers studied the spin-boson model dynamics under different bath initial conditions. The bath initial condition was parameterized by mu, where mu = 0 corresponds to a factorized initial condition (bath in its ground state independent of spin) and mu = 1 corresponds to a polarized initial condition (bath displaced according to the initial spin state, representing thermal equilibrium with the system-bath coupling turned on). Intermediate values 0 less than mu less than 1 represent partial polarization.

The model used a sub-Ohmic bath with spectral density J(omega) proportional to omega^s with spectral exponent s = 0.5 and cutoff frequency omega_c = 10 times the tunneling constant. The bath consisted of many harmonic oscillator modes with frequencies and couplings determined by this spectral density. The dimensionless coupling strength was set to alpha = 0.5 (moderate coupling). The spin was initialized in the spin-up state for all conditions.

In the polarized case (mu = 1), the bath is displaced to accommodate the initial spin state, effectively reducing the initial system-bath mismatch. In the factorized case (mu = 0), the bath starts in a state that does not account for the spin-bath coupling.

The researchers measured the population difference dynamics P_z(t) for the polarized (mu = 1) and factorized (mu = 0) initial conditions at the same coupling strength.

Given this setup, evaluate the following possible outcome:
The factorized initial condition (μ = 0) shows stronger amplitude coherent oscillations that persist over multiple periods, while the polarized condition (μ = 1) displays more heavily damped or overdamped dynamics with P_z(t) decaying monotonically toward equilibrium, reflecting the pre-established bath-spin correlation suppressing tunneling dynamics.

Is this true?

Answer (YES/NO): NO